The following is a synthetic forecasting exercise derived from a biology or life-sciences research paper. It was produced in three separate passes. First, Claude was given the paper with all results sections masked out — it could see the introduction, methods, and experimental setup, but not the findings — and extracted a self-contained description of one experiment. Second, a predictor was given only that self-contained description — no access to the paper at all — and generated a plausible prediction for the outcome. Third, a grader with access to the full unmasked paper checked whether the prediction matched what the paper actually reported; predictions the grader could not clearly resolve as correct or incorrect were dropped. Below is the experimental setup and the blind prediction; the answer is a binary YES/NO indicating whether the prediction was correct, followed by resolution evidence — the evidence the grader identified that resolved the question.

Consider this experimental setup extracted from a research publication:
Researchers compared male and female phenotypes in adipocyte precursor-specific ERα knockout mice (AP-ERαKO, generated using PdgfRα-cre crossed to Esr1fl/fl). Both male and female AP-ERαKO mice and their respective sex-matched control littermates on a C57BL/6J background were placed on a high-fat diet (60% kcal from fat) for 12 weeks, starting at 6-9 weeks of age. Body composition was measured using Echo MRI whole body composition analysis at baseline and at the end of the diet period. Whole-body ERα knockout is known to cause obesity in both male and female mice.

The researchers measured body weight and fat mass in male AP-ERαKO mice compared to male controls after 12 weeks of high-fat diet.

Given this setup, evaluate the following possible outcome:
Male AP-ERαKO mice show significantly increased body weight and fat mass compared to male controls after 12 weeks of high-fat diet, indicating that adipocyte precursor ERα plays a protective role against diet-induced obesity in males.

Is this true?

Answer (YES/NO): NO